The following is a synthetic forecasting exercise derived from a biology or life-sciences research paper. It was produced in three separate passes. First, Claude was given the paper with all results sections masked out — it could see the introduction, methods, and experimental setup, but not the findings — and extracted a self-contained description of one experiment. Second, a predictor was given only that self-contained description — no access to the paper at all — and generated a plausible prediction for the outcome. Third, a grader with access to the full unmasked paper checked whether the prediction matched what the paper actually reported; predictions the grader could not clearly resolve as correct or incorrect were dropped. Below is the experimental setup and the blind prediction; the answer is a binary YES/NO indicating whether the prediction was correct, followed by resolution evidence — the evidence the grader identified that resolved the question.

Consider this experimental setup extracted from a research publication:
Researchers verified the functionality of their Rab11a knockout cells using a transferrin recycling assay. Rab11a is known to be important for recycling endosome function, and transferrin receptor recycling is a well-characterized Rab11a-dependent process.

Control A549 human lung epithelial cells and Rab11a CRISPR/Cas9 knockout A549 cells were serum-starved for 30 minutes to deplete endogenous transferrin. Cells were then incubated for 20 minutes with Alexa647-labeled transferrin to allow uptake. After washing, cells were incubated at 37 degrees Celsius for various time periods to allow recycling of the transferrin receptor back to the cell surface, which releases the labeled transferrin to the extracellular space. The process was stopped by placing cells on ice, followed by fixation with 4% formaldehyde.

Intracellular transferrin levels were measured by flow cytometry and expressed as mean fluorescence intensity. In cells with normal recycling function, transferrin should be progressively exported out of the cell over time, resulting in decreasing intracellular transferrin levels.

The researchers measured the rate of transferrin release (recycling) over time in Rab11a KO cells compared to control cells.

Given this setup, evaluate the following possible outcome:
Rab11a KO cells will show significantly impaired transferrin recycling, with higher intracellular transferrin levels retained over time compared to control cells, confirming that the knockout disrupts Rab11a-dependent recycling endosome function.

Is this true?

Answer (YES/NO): NO